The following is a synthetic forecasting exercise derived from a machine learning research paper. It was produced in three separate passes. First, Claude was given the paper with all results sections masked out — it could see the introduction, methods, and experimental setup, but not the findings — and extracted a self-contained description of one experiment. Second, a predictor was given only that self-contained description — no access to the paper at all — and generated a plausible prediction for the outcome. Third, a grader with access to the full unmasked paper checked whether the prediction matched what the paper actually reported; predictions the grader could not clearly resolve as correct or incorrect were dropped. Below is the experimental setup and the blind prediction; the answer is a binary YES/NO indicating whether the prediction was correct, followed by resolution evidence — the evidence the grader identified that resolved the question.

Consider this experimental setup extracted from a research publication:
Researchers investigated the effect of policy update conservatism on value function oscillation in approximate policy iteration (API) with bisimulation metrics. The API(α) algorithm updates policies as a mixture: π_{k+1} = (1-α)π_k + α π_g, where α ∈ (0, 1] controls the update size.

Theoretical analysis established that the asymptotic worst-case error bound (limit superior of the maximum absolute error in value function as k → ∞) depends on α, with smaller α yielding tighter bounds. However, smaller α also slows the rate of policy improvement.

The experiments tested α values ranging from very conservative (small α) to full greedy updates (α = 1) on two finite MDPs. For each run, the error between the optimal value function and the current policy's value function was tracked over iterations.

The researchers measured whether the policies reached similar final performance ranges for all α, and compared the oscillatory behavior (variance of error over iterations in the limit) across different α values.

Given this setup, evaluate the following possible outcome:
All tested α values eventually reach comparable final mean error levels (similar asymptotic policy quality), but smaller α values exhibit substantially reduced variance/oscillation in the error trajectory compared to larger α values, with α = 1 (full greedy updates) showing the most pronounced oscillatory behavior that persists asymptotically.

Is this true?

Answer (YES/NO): YES